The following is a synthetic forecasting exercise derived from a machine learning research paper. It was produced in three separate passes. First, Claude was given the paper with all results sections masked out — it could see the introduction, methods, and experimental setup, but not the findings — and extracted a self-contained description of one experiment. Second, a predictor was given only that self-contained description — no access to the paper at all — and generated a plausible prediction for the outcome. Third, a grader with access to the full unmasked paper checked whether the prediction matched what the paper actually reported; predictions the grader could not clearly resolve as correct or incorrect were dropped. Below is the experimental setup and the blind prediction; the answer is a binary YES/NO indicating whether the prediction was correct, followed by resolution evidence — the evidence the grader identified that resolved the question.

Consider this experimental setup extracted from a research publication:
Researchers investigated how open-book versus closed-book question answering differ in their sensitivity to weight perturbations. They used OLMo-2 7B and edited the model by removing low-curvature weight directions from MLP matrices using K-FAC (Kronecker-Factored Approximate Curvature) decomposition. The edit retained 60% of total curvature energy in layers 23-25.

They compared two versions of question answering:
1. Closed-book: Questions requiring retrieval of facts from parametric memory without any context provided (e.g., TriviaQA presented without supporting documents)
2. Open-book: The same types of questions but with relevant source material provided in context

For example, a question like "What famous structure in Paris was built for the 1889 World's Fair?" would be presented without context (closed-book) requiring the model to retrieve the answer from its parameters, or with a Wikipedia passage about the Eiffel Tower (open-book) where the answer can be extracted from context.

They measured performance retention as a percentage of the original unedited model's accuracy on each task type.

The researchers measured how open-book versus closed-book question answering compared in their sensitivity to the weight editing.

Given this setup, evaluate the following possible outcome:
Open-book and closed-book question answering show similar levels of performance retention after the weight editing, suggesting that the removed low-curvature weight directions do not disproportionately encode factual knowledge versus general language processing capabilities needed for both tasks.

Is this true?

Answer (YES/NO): NO